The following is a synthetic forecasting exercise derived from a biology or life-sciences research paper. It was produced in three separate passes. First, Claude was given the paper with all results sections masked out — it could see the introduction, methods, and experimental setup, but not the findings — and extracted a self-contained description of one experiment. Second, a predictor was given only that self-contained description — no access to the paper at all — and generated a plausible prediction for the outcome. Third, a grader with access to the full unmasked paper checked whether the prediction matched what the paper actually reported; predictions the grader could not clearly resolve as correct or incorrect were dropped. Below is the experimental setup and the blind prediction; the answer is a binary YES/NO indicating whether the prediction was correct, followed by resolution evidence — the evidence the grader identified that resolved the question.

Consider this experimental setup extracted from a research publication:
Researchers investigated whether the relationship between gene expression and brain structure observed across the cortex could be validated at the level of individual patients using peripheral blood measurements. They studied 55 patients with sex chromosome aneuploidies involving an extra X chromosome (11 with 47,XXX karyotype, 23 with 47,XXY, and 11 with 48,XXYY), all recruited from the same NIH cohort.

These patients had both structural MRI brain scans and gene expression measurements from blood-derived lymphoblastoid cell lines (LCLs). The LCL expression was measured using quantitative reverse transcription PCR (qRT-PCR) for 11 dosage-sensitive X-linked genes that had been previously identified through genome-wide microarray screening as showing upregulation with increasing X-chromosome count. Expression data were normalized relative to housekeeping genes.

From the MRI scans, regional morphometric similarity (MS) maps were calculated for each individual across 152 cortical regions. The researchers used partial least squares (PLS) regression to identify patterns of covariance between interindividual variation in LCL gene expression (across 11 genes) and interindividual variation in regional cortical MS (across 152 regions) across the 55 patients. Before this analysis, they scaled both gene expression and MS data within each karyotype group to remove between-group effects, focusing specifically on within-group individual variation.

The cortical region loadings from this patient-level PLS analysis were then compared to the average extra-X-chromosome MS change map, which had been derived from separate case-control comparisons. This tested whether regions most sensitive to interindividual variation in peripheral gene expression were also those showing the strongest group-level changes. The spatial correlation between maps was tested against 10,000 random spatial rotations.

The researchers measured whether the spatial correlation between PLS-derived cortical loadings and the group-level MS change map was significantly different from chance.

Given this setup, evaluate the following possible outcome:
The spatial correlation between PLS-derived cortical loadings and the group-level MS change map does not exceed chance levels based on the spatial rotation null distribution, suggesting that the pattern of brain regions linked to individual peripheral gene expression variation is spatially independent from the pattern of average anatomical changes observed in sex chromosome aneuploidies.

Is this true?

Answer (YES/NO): NO